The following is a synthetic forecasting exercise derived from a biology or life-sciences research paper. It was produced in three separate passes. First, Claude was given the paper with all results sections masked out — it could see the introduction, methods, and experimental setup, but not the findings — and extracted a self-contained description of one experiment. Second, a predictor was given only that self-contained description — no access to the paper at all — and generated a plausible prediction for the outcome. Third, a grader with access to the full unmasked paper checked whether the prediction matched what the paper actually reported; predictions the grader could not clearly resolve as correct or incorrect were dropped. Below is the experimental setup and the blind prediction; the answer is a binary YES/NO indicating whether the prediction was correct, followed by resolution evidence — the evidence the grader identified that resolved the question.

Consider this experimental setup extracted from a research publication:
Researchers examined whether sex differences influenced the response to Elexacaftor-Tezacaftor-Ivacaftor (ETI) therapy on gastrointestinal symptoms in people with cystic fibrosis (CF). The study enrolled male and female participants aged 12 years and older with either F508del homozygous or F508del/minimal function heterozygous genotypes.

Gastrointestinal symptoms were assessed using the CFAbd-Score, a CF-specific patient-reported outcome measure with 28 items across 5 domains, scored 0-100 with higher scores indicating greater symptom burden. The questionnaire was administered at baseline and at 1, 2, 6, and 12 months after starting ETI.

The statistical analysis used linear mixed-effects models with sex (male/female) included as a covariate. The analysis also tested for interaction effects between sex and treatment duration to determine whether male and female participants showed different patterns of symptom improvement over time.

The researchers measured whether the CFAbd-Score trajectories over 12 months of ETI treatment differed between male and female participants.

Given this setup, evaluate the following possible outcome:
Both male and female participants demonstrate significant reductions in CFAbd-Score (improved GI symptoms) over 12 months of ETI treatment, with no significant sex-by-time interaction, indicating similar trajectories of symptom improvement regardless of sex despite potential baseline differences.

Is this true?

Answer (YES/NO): YES